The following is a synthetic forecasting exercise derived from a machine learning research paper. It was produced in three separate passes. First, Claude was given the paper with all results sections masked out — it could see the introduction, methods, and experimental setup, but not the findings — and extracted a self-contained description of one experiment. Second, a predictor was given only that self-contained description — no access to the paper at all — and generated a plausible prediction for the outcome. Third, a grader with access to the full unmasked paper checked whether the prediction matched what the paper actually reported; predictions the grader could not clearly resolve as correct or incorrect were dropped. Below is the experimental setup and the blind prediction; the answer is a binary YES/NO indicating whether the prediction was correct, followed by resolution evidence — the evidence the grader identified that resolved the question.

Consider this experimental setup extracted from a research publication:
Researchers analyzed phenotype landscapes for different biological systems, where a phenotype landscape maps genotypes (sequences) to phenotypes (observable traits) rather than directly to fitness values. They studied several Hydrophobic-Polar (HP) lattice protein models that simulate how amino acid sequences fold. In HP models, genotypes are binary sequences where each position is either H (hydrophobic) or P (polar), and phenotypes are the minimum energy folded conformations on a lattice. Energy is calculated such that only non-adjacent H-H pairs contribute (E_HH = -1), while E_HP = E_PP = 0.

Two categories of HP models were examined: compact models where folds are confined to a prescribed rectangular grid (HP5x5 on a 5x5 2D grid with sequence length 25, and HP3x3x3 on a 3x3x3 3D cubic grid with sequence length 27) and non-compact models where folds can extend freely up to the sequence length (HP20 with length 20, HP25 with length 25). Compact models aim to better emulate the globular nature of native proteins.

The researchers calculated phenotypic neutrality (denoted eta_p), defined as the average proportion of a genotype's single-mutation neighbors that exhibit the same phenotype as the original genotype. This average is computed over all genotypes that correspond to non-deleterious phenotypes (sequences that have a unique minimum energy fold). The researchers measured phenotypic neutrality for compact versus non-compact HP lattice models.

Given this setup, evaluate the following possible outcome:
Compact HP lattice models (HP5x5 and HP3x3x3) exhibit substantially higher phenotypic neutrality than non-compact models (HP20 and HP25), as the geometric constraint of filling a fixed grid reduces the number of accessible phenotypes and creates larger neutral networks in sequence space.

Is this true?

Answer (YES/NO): NO